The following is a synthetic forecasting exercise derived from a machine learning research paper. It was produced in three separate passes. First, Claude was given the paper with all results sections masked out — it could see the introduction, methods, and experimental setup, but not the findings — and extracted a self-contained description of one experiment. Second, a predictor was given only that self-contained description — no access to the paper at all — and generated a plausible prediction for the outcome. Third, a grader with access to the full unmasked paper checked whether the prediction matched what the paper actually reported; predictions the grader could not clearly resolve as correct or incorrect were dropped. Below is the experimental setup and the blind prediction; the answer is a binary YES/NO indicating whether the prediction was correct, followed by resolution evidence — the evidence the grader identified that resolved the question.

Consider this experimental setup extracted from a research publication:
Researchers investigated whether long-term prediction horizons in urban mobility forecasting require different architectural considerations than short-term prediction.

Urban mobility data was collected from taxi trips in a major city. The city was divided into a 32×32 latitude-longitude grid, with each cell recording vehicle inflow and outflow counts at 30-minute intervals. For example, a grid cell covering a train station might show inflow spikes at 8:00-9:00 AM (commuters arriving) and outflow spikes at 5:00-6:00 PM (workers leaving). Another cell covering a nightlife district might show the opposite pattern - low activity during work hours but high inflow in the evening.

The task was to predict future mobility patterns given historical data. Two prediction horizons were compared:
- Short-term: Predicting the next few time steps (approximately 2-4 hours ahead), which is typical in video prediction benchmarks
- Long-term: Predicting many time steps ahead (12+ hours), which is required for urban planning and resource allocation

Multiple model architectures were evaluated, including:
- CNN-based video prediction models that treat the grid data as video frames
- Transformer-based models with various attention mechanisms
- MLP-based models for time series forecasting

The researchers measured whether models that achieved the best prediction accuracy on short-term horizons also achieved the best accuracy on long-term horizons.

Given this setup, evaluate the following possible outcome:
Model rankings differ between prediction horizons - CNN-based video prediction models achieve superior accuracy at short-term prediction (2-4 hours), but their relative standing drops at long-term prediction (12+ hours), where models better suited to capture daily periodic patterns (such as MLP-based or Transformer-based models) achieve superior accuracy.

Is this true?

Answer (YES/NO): NO